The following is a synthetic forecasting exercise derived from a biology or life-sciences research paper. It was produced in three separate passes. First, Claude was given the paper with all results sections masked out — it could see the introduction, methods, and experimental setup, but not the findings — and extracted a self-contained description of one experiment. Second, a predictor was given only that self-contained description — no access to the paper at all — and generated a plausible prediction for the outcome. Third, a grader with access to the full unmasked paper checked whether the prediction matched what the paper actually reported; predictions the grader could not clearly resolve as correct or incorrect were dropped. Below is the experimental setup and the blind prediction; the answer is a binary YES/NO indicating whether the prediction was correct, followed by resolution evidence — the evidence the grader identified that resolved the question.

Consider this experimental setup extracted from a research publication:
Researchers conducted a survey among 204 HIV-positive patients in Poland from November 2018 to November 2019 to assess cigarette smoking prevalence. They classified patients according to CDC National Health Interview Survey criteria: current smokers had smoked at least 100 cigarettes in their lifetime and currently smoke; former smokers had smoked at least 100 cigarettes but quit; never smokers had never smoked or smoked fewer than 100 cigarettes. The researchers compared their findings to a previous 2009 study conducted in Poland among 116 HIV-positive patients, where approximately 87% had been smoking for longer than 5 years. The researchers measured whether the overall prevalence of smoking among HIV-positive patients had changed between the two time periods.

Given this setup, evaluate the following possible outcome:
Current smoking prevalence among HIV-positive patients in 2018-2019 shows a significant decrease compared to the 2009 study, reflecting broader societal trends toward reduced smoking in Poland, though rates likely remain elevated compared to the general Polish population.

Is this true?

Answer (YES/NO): YES